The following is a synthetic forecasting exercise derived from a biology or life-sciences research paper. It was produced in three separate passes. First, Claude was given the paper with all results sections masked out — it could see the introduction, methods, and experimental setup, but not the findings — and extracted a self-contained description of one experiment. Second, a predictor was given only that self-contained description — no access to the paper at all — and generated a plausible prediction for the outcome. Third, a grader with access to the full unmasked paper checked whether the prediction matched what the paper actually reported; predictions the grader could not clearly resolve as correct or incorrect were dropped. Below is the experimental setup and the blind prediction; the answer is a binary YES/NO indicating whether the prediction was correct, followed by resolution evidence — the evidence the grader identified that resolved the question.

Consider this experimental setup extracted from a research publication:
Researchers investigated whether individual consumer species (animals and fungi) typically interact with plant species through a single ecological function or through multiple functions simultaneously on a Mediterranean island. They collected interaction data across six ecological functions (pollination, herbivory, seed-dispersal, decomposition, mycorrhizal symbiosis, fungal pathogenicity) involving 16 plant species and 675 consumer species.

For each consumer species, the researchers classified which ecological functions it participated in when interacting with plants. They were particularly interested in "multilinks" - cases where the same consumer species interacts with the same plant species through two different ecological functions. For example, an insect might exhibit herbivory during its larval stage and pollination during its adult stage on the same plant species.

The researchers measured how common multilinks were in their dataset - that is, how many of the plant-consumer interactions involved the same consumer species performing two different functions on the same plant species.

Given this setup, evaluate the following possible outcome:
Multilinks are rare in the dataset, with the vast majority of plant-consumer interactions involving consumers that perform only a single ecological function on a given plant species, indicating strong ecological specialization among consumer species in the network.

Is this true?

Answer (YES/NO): YES